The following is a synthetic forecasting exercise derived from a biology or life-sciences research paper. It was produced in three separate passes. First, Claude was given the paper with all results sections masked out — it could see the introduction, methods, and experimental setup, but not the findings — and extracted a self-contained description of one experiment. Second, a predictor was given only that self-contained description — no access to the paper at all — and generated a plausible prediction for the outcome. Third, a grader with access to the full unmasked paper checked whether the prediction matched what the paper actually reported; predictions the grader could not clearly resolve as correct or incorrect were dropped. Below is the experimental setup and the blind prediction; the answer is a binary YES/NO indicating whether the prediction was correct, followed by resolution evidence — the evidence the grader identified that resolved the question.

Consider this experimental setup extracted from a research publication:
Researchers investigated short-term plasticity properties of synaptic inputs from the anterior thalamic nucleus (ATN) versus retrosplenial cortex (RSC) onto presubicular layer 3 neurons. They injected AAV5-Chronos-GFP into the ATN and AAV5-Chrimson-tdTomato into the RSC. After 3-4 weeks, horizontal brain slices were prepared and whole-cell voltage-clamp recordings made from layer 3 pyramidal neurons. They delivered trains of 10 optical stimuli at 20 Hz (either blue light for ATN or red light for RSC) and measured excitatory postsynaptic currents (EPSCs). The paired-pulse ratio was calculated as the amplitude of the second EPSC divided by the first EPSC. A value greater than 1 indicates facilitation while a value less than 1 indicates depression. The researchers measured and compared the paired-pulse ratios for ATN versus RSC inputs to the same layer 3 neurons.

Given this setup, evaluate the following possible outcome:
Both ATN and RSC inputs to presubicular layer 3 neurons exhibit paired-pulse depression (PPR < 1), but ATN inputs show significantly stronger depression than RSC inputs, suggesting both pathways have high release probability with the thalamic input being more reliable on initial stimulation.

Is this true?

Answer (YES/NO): NO